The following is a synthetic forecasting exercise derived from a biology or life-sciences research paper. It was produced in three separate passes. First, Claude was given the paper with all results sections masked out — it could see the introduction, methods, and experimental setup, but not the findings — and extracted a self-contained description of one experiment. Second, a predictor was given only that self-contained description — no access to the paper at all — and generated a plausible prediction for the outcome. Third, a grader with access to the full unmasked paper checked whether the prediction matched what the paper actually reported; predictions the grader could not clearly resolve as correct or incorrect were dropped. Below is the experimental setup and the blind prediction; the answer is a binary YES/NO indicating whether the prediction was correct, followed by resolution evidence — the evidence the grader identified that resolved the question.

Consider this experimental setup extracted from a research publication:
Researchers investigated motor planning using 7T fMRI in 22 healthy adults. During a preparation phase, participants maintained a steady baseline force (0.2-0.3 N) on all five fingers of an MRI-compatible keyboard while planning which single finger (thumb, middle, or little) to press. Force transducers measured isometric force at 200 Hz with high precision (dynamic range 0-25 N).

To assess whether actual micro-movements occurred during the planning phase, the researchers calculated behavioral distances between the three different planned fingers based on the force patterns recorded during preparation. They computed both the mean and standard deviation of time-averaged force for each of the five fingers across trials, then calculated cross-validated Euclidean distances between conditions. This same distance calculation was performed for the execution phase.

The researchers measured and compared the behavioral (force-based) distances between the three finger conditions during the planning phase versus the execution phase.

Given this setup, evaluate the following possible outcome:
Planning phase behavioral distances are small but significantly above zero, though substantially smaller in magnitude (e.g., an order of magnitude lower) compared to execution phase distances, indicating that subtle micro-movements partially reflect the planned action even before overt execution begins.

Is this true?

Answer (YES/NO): NO